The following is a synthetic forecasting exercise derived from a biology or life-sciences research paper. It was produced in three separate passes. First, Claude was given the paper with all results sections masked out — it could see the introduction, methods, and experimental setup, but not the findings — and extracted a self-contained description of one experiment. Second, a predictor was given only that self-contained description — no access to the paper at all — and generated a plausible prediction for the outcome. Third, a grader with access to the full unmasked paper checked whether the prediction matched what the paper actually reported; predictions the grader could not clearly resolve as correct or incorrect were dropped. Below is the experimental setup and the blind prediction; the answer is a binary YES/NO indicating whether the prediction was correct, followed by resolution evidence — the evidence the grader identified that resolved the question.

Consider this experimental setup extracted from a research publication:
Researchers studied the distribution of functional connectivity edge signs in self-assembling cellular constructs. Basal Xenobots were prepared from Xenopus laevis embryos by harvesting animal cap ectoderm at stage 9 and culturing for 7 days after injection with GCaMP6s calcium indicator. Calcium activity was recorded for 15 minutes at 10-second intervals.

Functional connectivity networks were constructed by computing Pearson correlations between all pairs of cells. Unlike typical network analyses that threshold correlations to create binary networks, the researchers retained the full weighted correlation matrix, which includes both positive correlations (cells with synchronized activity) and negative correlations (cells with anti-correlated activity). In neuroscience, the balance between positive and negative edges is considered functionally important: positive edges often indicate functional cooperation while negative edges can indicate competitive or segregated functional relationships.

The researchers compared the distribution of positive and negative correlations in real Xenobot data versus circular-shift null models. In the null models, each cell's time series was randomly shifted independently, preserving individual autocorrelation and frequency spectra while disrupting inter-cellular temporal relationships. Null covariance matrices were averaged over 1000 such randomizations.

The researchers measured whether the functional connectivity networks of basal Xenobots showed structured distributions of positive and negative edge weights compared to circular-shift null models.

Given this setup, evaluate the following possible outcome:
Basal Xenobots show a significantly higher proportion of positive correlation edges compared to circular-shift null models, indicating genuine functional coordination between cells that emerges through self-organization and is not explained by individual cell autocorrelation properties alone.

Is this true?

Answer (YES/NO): YES